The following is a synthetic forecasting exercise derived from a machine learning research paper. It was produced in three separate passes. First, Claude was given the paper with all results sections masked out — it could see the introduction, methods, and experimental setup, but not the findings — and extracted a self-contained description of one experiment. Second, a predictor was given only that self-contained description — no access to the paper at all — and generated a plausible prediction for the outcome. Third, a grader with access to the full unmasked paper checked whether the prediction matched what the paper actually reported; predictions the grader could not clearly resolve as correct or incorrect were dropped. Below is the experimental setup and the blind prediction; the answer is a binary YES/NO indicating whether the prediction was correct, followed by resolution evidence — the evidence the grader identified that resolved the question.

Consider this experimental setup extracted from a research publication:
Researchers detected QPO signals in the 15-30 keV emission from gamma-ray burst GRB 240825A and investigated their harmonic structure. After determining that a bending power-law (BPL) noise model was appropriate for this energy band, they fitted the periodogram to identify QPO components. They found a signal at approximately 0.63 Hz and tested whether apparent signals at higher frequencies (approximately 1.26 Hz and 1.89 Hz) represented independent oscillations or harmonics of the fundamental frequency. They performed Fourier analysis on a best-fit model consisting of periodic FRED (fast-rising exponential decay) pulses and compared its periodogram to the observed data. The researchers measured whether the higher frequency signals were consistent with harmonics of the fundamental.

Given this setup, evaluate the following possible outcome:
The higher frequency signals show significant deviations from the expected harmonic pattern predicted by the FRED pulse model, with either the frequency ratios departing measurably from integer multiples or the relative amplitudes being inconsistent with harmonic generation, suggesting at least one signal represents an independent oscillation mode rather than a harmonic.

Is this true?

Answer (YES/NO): NO